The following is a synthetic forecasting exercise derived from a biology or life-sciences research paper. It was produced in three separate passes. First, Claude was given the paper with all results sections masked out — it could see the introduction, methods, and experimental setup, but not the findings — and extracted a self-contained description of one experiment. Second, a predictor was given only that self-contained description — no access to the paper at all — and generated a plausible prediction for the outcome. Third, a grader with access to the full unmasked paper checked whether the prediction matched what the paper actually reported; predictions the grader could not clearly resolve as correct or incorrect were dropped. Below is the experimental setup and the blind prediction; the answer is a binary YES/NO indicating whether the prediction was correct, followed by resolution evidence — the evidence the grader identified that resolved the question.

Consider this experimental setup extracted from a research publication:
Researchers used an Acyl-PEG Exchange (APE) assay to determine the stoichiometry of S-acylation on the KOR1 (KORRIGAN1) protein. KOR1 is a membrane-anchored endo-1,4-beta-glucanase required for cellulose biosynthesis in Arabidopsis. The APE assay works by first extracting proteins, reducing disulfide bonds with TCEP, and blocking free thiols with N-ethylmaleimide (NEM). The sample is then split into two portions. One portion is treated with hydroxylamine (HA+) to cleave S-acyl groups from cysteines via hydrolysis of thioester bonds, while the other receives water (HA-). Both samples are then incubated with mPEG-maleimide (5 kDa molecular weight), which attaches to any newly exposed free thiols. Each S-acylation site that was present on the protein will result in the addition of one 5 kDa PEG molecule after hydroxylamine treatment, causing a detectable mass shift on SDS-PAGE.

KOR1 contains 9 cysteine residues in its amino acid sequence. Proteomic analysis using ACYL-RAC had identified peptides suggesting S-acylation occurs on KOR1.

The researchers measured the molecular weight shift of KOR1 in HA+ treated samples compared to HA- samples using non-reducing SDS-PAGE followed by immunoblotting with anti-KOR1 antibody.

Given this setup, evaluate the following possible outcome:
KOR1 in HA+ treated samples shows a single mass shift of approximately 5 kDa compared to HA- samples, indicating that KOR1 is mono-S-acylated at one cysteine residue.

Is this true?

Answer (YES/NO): YES